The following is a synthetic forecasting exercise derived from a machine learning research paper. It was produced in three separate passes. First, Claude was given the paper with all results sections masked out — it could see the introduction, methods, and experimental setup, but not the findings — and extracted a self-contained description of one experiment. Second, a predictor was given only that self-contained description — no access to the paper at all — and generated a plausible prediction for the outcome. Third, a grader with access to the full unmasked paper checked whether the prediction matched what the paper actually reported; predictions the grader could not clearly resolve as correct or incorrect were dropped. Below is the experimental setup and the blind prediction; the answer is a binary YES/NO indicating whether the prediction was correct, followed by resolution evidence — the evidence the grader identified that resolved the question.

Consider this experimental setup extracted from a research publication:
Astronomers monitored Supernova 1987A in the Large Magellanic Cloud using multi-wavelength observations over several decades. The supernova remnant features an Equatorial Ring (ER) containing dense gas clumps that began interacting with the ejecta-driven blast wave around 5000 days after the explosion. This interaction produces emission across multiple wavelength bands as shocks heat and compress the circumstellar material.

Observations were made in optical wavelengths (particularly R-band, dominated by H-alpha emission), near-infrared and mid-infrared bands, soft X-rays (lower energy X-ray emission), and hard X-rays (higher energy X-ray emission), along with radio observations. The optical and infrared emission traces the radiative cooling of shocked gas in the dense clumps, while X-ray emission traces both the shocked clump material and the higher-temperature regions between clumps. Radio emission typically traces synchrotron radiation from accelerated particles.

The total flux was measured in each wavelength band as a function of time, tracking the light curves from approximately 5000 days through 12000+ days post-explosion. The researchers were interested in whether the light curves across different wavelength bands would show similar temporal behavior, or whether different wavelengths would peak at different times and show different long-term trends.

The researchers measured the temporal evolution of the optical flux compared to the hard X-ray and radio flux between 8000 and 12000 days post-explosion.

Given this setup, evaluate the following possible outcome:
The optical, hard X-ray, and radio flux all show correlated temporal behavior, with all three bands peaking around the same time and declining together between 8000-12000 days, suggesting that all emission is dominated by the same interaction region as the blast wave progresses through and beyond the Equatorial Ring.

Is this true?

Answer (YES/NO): NO